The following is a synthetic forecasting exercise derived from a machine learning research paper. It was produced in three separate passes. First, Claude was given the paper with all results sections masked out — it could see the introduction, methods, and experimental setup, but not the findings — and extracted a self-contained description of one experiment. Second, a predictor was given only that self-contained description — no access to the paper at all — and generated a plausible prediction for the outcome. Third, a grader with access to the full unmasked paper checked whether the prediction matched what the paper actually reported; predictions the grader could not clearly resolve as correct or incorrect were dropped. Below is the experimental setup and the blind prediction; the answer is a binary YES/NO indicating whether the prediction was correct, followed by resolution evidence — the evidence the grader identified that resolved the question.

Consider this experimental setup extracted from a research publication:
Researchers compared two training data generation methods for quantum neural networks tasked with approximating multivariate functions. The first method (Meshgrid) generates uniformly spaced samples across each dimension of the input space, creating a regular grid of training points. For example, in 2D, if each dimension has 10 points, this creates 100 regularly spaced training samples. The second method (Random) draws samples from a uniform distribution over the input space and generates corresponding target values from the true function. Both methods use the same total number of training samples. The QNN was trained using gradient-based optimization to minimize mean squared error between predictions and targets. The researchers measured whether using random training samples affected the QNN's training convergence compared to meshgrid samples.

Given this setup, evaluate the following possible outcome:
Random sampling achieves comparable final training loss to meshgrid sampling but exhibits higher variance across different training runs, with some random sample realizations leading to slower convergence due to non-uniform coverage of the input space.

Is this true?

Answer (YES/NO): NO